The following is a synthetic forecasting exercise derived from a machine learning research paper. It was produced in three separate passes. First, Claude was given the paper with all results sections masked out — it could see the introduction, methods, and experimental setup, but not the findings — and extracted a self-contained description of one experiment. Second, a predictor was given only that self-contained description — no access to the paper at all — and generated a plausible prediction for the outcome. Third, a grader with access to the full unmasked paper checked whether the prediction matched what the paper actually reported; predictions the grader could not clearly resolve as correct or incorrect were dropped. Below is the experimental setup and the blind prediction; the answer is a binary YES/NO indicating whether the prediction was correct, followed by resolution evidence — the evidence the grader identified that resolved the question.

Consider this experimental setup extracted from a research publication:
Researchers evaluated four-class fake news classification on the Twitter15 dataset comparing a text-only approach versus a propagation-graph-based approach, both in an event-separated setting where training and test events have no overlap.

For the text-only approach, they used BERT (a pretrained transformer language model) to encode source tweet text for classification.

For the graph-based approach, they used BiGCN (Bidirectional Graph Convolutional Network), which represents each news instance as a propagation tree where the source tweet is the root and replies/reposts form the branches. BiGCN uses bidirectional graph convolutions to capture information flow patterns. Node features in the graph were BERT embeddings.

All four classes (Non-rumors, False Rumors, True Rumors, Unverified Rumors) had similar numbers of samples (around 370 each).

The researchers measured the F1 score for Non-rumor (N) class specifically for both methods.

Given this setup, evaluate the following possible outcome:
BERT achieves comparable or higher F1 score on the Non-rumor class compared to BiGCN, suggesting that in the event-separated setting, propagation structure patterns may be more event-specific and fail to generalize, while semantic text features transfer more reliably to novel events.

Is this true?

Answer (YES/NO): YES